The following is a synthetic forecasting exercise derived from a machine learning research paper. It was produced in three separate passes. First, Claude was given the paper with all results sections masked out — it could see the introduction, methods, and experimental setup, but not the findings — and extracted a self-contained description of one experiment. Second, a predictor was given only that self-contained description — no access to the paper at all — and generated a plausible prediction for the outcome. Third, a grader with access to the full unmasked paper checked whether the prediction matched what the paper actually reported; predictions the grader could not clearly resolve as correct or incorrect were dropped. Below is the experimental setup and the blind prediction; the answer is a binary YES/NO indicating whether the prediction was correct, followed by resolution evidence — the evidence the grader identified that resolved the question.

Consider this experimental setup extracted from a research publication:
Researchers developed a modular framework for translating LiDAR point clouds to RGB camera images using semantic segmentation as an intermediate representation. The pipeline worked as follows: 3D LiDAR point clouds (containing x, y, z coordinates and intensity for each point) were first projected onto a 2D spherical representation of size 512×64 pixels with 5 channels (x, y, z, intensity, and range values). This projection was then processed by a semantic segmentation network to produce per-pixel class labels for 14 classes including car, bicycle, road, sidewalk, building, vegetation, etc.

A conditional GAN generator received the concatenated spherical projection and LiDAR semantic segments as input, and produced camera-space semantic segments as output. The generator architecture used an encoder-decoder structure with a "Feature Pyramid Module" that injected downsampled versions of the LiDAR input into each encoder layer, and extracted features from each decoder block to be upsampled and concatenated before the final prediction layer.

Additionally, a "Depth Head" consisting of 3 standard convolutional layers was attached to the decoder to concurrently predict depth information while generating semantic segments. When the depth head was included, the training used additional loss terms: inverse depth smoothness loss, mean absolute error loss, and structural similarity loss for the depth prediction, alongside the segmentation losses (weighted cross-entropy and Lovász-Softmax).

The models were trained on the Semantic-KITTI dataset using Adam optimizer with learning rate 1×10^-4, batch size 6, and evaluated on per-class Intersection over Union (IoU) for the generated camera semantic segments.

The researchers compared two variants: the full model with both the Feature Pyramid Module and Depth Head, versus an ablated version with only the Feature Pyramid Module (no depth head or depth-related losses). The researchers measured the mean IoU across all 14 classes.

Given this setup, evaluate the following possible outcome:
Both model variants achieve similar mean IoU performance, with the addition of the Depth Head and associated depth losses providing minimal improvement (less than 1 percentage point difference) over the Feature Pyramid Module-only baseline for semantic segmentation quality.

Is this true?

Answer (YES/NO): NO